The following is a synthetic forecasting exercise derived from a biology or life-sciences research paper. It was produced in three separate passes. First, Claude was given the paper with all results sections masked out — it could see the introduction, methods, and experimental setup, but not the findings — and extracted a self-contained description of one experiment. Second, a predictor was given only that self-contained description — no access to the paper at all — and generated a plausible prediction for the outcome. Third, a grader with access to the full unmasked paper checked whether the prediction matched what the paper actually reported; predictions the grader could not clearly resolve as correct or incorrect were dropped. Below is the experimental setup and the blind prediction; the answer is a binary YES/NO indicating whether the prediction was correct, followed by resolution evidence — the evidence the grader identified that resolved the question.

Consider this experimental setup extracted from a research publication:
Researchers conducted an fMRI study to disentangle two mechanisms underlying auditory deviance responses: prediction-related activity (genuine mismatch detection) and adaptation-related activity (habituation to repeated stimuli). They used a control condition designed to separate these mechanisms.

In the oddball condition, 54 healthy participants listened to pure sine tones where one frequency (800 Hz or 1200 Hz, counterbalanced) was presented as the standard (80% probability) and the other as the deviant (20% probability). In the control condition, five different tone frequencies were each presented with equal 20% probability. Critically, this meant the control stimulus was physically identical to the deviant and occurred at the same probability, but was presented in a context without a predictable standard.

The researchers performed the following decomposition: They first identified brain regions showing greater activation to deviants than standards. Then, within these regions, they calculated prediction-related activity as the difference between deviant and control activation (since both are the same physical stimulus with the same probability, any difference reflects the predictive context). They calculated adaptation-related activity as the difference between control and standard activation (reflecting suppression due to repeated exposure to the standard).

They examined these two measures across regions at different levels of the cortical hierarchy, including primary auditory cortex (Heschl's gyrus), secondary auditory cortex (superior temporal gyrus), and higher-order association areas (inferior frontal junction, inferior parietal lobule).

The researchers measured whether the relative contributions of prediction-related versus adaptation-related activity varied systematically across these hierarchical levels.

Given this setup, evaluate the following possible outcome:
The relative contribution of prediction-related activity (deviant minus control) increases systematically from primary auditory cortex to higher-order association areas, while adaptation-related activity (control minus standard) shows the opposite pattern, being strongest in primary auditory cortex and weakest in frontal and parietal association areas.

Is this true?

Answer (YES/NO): YES